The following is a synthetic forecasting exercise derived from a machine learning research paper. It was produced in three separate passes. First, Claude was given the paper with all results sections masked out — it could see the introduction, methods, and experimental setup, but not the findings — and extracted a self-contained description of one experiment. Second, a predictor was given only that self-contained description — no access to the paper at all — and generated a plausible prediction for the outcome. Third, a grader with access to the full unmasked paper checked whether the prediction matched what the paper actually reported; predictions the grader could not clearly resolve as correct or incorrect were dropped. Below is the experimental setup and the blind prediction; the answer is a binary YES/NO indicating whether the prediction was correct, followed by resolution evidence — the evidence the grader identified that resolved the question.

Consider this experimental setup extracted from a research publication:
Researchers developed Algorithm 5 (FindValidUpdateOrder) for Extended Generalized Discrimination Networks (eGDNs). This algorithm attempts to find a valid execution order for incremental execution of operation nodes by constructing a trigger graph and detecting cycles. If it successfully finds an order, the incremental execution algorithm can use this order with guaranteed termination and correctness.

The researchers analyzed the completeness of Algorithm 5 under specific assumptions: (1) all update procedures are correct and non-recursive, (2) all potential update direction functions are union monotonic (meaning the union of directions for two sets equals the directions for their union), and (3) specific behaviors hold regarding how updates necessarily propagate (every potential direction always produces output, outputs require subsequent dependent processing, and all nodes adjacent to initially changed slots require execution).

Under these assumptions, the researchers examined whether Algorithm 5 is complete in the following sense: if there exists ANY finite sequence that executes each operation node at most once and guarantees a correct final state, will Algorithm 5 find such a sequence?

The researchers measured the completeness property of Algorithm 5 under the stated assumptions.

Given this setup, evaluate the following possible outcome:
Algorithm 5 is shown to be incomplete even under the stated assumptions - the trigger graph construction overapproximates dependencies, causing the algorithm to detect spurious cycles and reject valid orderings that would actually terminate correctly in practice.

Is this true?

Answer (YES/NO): NO